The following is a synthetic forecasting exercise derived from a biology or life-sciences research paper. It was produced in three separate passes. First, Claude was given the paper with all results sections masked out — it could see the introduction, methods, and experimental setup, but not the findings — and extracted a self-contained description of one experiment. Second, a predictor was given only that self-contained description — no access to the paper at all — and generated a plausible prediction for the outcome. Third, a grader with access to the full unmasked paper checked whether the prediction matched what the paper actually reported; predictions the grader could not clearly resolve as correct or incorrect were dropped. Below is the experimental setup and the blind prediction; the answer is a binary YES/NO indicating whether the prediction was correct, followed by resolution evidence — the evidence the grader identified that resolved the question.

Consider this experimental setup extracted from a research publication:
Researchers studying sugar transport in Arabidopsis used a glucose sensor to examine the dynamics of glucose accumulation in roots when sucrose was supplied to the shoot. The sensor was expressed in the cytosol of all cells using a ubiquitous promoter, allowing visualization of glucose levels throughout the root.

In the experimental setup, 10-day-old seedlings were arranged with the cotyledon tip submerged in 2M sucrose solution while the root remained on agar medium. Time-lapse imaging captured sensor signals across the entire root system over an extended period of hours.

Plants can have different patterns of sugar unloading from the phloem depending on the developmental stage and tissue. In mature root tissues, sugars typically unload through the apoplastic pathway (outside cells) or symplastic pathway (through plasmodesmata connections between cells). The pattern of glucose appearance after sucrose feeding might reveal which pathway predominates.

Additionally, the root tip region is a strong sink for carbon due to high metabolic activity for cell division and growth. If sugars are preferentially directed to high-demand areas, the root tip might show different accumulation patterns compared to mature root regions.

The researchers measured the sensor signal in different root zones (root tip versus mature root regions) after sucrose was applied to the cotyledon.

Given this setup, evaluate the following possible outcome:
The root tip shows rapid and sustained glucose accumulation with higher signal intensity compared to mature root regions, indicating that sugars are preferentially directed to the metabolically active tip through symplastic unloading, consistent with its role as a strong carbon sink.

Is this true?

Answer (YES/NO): YES